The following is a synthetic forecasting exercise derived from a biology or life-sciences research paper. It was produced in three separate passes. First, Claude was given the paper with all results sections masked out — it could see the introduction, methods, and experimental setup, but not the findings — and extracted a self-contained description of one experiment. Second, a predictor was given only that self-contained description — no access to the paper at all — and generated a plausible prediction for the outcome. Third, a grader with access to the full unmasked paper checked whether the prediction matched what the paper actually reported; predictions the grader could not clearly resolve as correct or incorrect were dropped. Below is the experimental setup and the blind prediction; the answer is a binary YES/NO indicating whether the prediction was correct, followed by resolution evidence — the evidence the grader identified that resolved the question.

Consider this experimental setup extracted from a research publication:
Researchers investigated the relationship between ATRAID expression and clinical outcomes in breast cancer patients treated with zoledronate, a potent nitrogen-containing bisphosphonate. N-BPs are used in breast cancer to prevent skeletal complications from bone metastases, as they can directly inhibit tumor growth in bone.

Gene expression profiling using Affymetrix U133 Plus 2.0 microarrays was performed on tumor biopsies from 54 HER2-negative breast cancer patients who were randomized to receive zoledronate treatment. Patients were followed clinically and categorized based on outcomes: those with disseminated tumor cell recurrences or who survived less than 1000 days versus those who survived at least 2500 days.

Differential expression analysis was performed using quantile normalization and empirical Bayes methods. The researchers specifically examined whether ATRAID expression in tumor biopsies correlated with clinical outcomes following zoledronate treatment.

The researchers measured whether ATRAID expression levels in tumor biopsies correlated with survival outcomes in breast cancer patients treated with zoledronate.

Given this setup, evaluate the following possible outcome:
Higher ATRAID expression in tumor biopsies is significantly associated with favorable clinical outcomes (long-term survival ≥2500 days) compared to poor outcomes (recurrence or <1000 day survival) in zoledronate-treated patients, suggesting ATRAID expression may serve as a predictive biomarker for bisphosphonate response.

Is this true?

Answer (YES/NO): NO